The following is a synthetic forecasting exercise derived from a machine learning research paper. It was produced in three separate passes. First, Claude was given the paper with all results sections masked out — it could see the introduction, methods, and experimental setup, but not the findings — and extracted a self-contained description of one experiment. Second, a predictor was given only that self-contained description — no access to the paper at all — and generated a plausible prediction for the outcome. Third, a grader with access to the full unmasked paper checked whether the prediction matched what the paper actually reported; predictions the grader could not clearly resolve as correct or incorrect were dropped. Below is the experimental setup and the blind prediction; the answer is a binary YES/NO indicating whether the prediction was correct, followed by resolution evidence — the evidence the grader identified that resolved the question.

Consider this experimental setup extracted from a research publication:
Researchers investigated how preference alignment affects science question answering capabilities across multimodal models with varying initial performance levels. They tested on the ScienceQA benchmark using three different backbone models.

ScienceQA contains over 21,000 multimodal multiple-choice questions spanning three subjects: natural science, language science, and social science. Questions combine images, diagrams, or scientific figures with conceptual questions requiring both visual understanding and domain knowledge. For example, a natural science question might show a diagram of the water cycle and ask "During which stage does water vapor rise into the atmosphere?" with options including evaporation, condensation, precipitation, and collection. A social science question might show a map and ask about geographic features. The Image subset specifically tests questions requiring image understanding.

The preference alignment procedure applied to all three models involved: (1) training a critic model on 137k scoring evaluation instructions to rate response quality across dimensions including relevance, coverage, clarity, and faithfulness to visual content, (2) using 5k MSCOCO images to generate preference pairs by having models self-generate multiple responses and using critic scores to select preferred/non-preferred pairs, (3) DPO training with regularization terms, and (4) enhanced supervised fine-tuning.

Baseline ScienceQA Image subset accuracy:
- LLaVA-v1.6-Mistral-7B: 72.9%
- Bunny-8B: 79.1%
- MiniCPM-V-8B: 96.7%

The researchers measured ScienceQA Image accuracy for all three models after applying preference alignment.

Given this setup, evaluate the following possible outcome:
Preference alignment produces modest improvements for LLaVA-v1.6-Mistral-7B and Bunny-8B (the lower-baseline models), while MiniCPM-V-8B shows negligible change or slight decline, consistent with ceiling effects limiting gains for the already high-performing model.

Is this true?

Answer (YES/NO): YES